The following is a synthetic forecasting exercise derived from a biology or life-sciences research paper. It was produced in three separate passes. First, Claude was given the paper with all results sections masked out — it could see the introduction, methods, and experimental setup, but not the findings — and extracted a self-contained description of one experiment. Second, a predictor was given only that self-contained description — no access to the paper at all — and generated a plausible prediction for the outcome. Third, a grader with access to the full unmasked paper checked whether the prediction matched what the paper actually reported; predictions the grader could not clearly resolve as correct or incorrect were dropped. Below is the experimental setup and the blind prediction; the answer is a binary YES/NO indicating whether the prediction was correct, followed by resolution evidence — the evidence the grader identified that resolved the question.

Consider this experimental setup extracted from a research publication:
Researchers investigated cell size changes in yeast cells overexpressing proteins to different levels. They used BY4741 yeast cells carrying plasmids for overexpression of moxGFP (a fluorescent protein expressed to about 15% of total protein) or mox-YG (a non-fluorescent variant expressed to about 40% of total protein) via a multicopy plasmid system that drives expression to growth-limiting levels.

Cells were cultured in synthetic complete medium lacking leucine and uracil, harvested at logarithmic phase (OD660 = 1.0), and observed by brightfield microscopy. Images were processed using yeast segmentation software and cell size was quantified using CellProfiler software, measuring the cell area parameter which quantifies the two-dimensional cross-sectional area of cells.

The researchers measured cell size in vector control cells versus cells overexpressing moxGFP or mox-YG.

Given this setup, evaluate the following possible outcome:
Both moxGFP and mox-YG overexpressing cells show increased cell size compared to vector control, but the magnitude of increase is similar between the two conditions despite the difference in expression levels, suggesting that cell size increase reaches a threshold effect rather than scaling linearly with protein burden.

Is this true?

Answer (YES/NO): NO